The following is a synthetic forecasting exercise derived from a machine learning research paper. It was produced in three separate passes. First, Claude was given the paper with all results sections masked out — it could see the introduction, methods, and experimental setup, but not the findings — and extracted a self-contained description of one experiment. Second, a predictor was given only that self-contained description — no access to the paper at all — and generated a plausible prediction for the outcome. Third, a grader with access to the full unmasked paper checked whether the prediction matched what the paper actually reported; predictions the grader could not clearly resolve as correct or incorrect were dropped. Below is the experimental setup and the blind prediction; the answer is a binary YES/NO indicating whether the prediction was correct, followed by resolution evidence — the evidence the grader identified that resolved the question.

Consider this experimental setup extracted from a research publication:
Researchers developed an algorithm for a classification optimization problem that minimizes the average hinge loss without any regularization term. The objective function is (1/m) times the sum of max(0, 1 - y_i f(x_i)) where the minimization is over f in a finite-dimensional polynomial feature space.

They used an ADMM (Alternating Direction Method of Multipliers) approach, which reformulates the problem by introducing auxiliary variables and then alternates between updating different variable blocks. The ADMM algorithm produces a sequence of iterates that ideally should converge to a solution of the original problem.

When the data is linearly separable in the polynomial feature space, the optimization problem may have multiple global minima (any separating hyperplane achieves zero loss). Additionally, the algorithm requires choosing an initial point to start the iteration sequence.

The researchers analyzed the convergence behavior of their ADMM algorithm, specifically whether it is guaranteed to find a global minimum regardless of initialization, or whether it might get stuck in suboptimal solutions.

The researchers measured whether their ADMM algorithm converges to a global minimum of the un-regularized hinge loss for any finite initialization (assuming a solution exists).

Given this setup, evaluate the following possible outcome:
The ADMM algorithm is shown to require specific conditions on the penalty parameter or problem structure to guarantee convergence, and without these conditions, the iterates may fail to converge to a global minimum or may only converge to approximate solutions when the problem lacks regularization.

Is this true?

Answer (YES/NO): NO